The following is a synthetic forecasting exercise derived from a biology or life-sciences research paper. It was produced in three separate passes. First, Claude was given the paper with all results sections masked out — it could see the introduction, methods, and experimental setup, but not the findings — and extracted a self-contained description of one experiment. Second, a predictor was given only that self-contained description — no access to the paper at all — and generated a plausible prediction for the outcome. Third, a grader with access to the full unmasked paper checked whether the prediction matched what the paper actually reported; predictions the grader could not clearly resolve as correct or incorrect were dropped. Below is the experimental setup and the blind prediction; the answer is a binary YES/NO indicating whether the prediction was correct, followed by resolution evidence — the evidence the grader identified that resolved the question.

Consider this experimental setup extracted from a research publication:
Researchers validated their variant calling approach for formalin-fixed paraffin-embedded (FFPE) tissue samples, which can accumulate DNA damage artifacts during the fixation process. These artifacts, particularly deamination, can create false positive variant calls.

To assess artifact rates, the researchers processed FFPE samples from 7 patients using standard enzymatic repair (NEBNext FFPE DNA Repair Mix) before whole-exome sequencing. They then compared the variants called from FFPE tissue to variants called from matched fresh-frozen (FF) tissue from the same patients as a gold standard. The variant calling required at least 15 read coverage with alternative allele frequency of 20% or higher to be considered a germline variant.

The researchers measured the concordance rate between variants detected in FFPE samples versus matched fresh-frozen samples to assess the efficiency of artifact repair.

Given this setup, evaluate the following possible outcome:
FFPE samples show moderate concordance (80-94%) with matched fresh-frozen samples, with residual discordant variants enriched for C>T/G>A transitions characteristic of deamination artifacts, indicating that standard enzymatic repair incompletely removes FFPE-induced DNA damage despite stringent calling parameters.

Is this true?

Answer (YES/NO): NO